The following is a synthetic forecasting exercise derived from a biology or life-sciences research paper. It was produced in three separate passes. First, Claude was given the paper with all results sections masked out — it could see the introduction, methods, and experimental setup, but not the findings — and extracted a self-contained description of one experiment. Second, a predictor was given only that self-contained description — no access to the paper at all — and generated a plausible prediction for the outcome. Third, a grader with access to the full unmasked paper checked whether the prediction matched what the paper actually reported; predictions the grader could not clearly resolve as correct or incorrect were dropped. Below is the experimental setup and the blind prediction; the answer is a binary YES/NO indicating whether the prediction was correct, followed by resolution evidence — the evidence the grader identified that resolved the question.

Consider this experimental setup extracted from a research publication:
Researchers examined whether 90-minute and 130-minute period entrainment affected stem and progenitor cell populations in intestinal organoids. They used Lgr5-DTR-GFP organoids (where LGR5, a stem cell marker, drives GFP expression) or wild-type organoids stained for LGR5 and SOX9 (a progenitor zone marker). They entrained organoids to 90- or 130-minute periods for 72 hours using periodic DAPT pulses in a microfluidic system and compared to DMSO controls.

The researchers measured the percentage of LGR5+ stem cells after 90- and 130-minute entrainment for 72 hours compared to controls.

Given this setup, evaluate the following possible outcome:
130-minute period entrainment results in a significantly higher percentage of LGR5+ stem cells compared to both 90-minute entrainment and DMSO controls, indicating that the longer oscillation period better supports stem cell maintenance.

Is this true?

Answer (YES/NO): NO